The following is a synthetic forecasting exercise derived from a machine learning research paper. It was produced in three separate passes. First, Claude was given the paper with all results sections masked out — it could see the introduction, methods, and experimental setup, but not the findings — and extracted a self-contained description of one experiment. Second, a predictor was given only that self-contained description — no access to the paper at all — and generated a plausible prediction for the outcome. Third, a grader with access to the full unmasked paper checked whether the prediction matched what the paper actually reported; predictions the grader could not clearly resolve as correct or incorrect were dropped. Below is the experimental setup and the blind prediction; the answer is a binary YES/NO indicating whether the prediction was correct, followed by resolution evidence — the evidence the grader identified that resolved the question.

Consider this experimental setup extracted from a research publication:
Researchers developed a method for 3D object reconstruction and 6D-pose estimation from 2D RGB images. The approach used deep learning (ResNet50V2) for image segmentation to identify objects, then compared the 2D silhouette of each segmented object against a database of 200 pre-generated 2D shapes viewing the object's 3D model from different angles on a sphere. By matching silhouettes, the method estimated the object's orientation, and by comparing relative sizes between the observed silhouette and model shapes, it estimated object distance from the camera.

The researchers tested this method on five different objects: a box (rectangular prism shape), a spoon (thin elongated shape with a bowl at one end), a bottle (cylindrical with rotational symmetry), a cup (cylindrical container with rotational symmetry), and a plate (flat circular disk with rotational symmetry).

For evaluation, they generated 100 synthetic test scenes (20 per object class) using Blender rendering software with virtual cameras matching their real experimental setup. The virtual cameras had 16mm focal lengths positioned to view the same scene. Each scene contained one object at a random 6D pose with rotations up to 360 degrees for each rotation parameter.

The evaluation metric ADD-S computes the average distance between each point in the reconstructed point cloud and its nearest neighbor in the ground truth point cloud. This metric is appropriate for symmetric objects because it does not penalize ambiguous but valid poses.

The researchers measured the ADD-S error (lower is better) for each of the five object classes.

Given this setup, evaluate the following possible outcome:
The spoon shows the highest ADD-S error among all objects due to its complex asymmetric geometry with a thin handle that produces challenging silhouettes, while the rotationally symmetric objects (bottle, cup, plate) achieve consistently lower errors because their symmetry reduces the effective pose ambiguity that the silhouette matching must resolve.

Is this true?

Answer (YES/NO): YES